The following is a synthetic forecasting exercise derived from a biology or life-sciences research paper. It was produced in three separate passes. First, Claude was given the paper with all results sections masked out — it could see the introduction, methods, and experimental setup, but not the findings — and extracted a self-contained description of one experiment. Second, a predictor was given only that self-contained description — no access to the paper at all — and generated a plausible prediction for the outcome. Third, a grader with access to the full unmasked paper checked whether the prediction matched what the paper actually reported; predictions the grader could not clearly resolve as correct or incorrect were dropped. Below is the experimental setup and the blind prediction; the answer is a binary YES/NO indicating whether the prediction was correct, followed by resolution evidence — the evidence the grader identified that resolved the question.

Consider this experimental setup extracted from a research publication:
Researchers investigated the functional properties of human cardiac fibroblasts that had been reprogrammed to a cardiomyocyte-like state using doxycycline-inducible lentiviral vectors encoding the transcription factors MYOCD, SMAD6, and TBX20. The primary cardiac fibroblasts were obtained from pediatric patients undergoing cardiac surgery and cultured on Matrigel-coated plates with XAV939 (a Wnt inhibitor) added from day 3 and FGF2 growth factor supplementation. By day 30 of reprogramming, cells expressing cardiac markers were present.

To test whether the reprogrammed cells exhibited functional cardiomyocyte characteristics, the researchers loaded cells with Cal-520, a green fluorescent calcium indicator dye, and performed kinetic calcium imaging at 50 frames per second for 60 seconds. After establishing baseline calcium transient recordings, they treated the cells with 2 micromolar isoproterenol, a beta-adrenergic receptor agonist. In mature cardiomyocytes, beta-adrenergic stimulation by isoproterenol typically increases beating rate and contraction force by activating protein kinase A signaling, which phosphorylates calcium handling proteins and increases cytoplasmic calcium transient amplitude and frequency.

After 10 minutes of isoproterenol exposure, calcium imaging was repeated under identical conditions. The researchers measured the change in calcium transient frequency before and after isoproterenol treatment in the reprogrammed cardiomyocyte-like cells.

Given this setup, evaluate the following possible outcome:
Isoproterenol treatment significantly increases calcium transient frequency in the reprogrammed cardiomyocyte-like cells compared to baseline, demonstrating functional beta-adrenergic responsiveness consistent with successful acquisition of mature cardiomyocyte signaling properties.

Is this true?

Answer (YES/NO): NO